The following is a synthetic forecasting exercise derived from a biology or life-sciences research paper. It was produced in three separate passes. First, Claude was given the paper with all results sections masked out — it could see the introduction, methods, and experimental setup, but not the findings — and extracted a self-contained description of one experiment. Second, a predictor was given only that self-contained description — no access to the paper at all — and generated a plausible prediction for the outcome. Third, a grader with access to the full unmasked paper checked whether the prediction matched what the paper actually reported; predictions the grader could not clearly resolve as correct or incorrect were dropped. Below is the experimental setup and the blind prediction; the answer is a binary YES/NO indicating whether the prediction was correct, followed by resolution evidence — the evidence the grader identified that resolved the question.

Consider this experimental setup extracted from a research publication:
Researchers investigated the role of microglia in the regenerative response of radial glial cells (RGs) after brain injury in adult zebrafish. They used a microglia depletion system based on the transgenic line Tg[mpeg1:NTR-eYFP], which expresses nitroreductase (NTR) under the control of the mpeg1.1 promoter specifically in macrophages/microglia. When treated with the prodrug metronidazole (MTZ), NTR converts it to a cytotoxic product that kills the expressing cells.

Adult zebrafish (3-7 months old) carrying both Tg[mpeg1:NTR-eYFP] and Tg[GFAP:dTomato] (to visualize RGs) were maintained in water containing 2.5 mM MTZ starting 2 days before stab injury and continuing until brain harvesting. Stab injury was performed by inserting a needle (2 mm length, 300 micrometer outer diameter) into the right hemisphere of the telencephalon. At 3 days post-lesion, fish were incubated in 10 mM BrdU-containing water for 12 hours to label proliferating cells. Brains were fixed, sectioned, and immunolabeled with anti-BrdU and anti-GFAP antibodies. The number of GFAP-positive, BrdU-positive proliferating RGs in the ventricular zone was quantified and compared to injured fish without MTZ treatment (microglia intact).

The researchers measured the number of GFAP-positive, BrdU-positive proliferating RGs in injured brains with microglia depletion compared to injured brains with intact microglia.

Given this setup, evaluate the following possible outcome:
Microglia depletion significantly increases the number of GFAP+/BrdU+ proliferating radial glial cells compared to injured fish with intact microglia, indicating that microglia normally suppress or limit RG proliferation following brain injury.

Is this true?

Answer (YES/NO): NO